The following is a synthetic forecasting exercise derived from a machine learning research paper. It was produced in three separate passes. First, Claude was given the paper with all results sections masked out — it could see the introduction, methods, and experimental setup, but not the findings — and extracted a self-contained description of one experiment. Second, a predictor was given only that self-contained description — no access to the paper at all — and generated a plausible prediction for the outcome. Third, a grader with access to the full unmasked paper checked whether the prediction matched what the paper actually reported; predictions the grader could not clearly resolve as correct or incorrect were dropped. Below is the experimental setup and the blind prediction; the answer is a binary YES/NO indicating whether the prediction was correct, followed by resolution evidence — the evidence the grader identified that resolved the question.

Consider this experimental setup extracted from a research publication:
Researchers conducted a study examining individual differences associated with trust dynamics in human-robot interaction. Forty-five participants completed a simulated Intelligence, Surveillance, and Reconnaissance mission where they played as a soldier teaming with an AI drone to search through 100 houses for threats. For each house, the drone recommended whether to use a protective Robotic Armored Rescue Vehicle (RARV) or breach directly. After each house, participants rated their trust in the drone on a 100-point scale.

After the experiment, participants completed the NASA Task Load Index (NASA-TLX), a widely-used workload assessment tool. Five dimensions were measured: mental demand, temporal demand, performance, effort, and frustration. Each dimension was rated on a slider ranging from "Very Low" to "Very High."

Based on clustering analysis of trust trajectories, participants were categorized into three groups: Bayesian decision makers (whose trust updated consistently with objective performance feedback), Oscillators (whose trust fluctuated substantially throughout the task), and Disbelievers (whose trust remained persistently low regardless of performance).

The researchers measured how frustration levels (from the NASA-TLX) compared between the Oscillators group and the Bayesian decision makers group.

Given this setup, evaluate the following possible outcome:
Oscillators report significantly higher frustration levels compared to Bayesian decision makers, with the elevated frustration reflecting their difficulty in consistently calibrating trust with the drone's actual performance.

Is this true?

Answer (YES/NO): YES